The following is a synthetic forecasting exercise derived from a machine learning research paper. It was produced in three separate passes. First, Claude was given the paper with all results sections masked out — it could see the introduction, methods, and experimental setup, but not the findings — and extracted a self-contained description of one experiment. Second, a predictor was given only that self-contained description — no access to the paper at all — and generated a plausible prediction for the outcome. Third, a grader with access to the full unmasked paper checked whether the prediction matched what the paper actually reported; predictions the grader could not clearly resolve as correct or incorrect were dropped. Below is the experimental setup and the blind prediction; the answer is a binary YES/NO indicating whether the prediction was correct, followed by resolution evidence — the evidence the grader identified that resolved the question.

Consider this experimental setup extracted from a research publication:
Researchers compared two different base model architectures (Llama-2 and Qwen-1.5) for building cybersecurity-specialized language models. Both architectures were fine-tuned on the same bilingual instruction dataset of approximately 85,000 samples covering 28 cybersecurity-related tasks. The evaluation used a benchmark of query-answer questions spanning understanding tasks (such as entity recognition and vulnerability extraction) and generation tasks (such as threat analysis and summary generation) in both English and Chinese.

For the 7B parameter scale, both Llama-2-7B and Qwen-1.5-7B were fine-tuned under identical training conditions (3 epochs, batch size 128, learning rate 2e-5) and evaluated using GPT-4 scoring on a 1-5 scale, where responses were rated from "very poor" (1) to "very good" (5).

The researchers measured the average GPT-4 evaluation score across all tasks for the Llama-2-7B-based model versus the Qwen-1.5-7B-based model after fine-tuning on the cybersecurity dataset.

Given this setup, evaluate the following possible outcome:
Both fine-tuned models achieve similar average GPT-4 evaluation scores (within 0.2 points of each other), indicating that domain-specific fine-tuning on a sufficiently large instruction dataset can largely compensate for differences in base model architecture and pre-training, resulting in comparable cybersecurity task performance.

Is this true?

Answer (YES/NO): YES